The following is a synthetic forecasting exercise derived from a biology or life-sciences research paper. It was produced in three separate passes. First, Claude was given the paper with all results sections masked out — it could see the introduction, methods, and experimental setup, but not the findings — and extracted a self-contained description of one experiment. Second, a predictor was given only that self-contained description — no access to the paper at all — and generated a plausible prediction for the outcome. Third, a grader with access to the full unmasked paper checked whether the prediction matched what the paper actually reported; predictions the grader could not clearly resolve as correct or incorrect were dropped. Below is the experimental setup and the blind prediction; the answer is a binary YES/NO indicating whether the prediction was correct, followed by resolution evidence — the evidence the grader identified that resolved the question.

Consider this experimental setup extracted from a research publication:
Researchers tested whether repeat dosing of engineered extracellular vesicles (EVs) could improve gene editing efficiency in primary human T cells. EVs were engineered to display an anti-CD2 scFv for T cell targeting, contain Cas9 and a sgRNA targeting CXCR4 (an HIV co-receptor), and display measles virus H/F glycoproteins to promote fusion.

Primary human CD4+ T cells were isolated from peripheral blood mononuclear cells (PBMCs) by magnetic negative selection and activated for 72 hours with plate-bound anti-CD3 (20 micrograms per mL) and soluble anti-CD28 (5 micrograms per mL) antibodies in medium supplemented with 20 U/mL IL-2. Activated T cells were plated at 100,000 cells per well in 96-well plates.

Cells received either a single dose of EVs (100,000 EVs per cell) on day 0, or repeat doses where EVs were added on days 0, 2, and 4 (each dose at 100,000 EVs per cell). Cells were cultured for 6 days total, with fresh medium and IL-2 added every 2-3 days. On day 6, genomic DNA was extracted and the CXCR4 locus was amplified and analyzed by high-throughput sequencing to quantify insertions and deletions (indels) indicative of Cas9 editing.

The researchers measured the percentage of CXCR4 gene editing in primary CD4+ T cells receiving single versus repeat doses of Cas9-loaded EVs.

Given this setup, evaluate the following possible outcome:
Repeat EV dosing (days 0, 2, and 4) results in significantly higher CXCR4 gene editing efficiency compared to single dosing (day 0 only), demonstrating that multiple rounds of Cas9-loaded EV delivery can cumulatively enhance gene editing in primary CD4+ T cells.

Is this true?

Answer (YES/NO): YES